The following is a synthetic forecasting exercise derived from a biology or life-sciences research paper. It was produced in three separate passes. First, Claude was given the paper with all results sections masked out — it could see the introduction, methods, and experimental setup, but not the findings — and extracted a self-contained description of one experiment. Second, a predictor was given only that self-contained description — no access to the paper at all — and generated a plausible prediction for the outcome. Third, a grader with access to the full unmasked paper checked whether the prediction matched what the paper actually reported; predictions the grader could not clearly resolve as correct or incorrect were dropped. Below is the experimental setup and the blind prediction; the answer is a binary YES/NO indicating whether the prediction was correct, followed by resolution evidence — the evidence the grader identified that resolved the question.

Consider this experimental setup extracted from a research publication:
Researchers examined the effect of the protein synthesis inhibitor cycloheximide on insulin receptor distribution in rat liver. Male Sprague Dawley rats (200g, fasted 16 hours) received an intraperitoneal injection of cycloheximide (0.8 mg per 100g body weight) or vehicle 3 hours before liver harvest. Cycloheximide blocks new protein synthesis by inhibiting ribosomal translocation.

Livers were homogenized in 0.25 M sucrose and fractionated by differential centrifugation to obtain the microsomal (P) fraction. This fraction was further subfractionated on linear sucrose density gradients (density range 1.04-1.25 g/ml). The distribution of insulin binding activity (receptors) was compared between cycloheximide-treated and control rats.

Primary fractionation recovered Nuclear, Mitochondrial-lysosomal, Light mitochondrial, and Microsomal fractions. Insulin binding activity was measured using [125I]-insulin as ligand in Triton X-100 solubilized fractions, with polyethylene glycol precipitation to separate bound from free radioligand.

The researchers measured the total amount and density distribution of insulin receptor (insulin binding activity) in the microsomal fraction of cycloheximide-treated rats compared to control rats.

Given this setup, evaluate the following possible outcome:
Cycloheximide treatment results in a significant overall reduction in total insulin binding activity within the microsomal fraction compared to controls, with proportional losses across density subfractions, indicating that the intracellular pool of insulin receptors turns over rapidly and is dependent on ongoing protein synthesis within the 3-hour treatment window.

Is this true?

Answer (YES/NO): NO